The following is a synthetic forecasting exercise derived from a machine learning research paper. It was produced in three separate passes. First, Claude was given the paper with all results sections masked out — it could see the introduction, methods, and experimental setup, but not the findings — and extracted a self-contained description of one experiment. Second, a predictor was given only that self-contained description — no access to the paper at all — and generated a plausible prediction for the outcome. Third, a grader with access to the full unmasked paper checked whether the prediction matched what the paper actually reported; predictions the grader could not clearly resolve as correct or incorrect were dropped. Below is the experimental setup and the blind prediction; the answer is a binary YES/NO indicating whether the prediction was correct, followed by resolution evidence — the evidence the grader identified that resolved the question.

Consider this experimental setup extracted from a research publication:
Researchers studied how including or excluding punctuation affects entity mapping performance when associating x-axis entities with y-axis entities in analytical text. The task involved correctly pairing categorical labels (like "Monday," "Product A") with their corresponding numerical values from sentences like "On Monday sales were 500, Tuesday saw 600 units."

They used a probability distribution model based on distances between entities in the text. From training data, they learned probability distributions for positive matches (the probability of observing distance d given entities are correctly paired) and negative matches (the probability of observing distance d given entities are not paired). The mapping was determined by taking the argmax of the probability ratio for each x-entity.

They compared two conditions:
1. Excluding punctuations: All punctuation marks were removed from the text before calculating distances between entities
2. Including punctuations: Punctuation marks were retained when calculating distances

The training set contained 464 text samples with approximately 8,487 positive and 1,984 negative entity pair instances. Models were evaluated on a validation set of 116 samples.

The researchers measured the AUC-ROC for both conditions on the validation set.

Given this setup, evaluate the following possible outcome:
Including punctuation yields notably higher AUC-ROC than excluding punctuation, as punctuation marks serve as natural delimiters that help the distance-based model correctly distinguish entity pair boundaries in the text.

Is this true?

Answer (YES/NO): NO